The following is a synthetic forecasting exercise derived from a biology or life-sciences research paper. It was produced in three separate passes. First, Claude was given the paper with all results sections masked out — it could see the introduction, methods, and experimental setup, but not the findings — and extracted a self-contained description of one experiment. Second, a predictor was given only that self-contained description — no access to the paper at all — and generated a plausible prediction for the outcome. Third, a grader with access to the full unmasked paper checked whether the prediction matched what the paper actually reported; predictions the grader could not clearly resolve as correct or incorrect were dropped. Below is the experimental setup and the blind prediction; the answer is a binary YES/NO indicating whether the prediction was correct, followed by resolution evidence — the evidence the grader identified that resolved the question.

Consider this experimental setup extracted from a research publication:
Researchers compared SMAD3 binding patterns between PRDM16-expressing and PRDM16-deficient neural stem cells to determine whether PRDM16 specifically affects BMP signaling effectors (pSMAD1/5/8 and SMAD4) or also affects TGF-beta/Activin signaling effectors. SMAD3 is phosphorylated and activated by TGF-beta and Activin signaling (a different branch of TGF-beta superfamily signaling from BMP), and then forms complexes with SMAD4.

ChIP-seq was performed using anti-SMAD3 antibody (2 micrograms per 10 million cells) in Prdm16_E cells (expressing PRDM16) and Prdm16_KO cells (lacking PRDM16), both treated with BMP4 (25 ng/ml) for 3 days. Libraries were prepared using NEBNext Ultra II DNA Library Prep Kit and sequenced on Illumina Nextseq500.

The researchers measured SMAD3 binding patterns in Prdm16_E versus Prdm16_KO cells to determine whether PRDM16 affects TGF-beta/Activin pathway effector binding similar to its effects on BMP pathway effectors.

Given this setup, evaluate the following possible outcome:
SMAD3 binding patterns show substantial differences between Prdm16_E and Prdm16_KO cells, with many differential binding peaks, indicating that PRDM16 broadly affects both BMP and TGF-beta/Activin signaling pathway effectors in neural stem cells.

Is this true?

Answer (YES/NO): NO